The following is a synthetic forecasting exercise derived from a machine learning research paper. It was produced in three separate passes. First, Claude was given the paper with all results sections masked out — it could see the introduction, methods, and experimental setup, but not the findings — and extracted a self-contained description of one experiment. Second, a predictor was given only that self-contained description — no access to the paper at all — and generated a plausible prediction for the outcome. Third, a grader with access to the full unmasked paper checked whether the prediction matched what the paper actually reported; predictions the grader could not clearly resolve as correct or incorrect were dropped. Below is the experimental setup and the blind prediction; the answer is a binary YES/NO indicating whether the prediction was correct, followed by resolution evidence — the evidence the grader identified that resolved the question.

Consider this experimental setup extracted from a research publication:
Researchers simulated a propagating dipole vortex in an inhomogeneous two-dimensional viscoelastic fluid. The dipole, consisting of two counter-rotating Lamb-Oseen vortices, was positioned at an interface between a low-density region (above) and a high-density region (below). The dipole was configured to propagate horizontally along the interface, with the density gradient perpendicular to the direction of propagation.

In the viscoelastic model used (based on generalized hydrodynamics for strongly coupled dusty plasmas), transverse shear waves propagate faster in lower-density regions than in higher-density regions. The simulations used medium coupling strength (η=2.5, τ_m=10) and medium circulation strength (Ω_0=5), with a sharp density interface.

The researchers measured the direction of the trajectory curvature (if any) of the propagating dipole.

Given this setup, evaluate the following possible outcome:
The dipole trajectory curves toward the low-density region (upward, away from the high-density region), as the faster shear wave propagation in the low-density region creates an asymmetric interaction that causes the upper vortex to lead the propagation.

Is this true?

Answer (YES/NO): NO